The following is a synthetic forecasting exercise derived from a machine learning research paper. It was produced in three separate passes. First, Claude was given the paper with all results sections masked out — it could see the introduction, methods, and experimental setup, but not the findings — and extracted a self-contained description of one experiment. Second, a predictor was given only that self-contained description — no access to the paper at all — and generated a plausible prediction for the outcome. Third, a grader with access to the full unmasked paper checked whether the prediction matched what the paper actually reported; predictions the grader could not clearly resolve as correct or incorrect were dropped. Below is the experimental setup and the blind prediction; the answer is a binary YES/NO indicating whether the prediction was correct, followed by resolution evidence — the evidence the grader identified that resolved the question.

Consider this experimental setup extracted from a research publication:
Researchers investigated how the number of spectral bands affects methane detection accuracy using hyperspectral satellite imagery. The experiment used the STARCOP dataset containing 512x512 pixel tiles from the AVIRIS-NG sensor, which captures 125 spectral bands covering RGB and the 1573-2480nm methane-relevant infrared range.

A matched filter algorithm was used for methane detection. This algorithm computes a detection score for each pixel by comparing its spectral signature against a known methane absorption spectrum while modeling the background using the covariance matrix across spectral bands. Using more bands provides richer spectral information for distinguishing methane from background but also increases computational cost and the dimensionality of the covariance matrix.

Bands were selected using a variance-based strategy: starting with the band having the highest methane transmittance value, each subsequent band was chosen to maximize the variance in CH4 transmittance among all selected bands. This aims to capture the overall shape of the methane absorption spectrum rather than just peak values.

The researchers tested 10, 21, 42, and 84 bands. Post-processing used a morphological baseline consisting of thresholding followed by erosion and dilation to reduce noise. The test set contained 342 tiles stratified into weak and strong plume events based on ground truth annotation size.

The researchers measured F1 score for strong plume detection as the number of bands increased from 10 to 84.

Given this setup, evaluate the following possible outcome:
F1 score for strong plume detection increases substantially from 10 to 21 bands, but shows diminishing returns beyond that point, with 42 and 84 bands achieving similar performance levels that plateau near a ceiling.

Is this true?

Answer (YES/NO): NO